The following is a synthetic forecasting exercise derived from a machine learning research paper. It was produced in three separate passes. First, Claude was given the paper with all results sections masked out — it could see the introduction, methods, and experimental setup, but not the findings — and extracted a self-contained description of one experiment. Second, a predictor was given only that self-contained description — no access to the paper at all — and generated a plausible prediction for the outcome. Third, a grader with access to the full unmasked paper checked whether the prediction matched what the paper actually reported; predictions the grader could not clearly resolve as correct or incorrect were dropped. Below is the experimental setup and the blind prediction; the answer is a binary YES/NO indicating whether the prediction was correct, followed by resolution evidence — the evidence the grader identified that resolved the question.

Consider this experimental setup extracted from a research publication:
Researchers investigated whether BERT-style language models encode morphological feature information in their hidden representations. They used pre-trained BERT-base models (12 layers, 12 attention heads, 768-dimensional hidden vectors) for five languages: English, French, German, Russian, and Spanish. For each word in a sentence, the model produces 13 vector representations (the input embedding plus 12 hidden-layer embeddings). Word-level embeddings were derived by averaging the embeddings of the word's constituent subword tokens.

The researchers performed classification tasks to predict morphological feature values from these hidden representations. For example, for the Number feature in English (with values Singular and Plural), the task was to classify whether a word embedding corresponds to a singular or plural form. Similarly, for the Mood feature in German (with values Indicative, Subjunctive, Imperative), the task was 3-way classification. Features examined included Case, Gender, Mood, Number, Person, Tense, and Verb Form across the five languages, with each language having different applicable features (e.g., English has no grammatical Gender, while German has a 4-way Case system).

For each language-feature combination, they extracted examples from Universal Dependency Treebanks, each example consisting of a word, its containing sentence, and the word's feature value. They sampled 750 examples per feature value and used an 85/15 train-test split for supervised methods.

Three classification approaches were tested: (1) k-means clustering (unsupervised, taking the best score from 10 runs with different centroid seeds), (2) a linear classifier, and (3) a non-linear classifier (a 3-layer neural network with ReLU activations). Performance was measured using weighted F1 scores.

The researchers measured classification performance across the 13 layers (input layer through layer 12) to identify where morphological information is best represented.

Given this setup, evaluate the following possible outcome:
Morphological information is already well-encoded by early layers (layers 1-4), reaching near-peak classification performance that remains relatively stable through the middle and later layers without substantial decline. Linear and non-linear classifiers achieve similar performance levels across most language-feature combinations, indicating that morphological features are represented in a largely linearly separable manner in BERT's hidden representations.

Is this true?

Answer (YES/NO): NO